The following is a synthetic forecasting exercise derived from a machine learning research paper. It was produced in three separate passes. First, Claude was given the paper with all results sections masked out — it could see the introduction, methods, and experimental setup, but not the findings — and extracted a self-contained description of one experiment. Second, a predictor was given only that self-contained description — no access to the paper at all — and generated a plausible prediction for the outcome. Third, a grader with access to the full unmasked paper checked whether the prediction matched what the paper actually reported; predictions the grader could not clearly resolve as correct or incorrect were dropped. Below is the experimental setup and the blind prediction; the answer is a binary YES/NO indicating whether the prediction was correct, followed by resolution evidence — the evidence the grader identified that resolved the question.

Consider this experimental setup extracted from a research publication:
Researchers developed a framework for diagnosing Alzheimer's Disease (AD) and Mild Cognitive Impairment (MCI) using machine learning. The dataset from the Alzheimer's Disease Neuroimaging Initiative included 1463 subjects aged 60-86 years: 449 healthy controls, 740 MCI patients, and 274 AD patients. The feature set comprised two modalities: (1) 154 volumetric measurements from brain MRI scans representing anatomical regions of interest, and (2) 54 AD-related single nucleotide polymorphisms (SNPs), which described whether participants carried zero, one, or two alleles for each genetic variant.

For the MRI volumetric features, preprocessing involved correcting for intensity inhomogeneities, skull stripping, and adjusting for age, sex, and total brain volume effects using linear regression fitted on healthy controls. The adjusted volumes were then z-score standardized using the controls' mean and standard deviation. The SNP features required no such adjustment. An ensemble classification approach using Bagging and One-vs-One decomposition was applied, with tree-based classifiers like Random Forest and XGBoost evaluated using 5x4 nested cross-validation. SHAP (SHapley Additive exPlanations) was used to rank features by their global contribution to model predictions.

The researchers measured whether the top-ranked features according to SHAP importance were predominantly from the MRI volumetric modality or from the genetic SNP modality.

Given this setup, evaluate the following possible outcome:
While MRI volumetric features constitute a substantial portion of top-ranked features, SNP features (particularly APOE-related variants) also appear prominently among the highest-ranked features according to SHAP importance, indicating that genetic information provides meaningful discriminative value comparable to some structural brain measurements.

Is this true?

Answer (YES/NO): NO